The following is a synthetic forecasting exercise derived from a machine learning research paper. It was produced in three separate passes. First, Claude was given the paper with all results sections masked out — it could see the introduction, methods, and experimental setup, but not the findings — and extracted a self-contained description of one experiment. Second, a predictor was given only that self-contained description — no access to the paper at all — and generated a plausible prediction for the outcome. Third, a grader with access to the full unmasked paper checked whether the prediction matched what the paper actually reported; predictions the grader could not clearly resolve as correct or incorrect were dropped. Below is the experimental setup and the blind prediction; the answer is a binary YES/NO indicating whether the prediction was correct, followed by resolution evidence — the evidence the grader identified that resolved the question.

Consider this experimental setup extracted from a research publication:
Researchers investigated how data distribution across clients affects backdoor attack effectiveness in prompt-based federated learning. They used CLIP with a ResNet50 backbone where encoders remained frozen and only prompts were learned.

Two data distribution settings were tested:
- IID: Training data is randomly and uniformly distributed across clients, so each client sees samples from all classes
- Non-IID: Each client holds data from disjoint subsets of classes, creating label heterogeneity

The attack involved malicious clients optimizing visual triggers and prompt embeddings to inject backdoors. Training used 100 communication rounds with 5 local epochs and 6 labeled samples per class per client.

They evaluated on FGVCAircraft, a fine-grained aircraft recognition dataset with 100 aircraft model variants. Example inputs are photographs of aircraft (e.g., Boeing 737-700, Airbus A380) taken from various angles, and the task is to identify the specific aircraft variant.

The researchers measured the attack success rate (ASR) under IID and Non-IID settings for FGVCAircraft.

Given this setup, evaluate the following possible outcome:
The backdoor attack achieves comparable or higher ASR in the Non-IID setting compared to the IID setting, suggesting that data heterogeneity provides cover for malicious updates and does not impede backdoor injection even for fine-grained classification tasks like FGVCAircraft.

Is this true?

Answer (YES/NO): YES